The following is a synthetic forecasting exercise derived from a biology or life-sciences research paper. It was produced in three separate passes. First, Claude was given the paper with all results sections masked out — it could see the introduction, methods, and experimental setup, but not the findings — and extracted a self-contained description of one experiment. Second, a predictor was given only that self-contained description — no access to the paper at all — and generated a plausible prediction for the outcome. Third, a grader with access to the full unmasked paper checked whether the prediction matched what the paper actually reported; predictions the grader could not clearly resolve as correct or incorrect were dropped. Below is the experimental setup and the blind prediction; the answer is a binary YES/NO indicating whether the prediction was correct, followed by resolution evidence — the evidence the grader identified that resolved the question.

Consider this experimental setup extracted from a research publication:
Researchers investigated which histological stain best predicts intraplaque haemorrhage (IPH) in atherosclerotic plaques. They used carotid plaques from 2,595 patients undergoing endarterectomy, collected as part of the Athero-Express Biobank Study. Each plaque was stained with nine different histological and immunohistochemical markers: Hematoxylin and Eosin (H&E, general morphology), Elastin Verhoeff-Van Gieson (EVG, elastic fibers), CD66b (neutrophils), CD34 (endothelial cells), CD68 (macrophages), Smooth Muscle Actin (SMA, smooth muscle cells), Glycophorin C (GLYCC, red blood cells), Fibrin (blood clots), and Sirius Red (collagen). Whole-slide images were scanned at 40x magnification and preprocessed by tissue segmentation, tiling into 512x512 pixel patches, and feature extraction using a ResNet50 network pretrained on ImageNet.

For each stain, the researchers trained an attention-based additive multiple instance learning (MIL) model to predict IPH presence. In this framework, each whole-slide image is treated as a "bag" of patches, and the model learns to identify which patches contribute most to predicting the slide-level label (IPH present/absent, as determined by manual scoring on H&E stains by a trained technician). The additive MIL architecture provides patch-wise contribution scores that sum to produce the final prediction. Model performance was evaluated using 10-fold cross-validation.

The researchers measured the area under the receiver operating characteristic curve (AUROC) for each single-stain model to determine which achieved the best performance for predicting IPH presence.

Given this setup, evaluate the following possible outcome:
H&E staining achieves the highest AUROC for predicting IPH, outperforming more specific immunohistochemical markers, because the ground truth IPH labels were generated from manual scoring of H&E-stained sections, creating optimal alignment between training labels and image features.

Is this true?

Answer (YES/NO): YES